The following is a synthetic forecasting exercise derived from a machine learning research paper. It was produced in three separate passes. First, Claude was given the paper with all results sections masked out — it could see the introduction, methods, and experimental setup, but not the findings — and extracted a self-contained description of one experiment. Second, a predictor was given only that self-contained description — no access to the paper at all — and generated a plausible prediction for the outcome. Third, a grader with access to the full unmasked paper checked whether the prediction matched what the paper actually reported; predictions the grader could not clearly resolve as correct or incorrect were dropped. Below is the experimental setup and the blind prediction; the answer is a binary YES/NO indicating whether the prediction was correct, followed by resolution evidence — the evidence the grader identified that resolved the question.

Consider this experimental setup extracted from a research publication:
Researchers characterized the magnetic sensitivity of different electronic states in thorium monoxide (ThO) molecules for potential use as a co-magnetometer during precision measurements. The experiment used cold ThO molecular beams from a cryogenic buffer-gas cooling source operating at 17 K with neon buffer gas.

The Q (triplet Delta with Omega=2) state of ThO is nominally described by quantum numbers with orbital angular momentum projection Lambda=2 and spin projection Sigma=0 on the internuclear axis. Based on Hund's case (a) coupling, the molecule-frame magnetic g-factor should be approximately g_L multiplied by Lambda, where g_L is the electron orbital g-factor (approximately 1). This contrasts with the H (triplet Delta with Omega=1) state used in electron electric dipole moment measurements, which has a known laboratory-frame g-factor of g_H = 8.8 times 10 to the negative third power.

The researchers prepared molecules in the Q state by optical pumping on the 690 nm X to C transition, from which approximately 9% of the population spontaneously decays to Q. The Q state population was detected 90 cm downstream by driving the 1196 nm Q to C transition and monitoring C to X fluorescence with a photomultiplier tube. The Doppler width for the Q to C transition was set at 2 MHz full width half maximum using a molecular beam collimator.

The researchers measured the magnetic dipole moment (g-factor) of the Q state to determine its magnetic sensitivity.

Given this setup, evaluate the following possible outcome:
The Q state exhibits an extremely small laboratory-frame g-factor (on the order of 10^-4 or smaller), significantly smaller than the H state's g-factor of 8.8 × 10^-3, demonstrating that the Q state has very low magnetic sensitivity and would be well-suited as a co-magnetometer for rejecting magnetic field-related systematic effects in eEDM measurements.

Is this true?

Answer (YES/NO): NO